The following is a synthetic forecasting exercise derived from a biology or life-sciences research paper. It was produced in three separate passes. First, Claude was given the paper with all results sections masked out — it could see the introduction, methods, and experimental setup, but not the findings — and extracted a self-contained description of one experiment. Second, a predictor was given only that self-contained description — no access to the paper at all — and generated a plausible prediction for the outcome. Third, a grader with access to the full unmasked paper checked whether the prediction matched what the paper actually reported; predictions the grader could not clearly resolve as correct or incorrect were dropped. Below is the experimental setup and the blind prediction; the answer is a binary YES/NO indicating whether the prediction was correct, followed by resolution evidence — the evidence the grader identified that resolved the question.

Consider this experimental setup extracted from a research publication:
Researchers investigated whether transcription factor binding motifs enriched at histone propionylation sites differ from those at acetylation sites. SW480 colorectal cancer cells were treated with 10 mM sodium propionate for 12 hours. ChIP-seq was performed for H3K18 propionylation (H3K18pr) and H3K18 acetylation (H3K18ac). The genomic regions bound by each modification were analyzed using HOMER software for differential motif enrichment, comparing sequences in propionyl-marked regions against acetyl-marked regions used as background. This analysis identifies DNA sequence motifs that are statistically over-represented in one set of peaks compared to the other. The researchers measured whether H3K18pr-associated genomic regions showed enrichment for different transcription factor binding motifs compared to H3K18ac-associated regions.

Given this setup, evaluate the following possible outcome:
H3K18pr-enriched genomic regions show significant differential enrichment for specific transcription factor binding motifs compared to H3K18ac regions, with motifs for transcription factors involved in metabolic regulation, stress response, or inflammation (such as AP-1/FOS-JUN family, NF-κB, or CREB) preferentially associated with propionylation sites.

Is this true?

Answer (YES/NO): YES